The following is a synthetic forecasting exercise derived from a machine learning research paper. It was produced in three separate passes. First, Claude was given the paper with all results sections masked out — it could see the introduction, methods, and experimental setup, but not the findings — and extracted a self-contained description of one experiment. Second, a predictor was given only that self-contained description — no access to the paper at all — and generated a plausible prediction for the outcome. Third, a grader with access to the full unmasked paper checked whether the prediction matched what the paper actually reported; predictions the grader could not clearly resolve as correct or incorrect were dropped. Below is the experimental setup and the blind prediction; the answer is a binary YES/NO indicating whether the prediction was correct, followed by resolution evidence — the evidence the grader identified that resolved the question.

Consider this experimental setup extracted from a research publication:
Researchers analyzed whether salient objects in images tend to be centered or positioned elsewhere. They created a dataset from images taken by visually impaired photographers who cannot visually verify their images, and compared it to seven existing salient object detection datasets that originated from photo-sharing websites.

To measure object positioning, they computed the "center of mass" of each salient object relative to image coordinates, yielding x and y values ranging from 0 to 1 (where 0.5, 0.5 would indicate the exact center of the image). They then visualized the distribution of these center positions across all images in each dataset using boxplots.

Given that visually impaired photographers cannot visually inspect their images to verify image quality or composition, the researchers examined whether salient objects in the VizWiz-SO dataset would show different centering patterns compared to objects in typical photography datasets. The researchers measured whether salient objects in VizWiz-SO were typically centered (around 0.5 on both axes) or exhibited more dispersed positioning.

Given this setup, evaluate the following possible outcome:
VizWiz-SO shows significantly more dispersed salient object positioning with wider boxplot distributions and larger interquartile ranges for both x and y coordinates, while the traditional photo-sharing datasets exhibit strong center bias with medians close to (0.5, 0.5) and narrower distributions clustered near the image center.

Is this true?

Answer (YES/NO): NO